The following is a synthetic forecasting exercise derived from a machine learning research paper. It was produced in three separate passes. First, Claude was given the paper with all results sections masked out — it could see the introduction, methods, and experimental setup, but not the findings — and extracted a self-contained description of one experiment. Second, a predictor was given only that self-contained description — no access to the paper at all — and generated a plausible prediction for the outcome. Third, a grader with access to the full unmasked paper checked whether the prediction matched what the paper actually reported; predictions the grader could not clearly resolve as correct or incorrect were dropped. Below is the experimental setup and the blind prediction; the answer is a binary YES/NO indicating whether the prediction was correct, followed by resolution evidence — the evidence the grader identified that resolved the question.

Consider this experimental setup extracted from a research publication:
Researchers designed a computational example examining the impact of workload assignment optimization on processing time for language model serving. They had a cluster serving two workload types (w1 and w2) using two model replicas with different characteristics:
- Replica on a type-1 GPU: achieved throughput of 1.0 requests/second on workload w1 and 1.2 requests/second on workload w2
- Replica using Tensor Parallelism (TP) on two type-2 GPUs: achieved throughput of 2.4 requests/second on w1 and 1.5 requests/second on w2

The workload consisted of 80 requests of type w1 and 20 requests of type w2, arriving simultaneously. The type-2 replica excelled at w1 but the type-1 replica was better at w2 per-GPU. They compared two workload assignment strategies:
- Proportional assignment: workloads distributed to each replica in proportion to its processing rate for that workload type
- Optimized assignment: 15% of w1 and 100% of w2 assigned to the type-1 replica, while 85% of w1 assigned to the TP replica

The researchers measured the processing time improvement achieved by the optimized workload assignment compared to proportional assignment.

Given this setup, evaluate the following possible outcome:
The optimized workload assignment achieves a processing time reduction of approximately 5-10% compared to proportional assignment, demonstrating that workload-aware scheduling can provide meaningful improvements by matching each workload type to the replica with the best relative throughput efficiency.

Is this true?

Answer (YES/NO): YES